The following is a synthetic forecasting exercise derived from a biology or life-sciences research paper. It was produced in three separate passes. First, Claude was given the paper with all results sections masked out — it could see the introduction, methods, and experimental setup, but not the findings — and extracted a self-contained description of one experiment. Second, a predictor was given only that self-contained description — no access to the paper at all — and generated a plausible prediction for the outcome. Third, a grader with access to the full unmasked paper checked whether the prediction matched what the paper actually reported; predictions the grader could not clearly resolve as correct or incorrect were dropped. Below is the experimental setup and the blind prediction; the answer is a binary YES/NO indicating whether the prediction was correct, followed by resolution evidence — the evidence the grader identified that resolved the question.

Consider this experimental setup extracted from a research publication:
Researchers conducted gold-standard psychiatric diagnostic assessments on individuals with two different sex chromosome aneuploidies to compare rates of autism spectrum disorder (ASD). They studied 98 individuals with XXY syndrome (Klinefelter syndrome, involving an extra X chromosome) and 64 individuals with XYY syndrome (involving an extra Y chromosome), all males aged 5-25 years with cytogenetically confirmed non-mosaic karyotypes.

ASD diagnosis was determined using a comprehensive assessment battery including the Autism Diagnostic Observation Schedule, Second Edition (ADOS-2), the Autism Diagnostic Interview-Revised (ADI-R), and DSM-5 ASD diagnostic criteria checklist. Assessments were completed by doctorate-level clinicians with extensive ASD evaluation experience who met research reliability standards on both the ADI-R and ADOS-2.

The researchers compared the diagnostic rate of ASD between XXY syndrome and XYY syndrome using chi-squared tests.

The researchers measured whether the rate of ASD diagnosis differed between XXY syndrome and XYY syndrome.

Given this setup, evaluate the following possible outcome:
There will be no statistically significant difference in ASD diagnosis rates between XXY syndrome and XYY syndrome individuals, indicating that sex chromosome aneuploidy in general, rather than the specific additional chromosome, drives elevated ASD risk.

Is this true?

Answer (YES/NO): NO